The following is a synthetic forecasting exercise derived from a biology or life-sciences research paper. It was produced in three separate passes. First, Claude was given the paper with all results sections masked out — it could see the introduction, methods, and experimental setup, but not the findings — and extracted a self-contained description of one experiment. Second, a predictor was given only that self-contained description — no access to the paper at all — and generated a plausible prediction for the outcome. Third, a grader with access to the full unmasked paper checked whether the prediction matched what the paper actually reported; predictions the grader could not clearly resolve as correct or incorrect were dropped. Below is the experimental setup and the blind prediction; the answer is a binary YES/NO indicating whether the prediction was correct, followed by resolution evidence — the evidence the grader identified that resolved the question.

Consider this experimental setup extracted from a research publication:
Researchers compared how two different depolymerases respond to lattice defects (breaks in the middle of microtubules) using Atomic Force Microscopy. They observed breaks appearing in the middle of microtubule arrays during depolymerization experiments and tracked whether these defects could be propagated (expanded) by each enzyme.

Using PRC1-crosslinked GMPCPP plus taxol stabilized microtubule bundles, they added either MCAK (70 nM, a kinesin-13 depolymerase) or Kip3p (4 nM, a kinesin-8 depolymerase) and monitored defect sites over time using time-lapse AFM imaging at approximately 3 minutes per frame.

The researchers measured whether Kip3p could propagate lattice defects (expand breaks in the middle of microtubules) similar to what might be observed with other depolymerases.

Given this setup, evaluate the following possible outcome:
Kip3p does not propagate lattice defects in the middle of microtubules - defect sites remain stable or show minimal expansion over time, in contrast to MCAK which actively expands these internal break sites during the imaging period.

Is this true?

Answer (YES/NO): YES